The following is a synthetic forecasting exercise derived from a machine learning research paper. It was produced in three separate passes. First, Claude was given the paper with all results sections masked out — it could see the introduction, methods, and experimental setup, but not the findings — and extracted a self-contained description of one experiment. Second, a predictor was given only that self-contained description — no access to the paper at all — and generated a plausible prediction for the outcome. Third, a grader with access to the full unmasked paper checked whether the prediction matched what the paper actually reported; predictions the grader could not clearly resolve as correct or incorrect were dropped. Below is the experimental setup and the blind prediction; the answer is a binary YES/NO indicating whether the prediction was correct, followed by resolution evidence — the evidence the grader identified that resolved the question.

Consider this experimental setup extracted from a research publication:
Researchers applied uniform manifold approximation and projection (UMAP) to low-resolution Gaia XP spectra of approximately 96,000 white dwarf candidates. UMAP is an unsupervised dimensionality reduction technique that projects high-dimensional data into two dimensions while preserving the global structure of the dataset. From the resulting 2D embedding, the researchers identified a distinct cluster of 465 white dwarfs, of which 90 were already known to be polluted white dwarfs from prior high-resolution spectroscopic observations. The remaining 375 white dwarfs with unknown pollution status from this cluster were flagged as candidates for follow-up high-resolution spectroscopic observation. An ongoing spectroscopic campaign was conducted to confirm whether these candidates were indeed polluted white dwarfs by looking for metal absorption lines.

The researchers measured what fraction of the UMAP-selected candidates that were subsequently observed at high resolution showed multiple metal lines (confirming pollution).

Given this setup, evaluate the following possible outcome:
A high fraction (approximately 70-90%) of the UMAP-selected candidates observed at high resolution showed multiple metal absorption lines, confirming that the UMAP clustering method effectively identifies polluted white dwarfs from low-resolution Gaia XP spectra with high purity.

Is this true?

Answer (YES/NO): NO